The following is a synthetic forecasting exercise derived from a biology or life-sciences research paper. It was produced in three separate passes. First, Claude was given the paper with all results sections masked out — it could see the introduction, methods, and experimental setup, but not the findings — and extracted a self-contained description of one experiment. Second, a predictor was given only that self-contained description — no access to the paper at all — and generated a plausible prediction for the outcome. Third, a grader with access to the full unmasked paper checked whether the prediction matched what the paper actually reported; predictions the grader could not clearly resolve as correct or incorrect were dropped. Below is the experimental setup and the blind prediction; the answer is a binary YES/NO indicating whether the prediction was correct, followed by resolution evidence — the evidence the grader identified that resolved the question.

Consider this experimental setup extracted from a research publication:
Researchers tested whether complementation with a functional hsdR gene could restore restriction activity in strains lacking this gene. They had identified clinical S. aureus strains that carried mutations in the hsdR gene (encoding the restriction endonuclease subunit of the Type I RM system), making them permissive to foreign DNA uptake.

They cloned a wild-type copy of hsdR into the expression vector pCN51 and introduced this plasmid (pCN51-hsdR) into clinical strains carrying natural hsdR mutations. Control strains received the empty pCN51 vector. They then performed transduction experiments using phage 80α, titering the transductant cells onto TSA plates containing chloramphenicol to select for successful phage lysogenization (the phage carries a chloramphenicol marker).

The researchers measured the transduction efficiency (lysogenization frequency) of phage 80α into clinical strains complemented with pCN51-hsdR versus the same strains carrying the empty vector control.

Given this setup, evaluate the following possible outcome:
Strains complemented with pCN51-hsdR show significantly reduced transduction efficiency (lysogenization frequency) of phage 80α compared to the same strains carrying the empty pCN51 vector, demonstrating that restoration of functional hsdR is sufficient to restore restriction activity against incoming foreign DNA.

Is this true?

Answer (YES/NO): YES